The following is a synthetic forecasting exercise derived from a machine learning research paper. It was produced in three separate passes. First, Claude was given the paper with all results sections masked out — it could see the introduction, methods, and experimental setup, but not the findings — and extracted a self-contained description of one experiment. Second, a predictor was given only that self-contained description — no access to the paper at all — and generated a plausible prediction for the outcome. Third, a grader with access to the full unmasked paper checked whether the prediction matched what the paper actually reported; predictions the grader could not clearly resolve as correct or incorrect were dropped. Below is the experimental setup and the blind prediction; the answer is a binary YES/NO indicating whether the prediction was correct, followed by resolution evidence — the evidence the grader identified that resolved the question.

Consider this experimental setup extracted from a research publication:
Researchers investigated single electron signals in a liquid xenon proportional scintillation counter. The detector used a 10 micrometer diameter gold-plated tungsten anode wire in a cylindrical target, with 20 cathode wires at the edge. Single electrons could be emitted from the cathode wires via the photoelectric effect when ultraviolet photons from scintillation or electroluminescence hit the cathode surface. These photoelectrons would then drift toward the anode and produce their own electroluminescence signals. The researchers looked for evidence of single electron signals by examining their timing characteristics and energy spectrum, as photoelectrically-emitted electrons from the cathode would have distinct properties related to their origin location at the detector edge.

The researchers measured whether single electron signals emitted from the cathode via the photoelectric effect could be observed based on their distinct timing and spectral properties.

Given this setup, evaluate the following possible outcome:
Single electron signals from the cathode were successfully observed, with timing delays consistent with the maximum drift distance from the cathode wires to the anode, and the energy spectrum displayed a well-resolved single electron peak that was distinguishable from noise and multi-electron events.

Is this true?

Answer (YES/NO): NO